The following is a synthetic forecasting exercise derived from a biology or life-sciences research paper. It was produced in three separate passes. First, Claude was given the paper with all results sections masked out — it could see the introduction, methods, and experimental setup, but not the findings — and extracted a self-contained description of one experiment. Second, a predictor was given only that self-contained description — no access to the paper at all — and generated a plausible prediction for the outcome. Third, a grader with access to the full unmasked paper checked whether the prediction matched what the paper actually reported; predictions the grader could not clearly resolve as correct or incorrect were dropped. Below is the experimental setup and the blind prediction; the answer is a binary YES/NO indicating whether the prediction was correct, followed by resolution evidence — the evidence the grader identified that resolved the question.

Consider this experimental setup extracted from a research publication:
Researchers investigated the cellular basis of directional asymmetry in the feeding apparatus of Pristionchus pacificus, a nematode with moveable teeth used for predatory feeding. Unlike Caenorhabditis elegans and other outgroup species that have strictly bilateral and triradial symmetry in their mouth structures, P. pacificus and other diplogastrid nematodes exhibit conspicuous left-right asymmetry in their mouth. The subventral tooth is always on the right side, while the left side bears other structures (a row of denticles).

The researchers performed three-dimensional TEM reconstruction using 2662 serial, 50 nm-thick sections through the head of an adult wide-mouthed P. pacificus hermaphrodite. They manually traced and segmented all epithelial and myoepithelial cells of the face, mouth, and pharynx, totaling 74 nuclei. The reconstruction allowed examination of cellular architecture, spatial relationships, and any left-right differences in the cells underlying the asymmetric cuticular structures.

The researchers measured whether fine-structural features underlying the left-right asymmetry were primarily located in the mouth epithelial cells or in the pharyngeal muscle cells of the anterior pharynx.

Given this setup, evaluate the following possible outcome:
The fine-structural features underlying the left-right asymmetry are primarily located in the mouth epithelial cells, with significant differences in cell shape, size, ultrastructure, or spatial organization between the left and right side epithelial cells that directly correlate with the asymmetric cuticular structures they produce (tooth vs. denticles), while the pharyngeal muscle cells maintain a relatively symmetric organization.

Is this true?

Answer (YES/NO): NO